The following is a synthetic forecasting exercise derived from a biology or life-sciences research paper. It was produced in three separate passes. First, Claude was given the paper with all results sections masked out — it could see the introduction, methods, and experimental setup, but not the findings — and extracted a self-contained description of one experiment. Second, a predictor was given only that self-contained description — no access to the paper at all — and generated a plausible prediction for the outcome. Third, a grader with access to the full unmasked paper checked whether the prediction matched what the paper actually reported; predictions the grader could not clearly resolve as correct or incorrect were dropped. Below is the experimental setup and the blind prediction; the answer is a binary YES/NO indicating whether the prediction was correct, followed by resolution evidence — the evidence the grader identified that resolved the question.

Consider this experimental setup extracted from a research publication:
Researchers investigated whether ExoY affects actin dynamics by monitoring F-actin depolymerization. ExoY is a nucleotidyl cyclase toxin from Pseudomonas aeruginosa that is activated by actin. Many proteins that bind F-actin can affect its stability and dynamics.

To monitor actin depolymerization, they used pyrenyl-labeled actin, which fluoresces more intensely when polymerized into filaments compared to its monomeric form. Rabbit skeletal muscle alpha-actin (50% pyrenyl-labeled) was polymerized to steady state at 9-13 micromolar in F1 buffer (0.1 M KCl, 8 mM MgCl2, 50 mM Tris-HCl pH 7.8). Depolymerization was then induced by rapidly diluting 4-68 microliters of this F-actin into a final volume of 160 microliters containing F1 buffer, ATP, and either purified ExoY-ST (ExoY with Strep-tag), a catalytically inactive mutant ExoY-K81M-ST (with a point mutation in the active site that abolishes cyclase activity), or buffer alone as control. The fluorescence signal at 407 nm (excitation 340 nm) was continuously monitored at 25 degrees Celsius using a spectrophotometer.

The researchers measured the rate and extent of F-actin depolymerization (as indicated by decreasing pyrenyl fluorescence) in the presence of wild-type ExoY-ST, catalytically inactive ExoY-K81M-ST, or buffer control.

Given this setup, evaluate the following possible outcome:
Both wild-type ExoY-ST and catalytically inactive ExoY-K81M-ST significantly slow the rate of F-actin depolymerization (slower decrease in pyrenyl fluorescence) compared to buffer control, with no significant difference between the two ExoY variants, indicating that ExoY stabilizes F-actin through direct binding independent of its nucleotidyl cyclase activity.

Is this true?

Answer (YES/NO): YES